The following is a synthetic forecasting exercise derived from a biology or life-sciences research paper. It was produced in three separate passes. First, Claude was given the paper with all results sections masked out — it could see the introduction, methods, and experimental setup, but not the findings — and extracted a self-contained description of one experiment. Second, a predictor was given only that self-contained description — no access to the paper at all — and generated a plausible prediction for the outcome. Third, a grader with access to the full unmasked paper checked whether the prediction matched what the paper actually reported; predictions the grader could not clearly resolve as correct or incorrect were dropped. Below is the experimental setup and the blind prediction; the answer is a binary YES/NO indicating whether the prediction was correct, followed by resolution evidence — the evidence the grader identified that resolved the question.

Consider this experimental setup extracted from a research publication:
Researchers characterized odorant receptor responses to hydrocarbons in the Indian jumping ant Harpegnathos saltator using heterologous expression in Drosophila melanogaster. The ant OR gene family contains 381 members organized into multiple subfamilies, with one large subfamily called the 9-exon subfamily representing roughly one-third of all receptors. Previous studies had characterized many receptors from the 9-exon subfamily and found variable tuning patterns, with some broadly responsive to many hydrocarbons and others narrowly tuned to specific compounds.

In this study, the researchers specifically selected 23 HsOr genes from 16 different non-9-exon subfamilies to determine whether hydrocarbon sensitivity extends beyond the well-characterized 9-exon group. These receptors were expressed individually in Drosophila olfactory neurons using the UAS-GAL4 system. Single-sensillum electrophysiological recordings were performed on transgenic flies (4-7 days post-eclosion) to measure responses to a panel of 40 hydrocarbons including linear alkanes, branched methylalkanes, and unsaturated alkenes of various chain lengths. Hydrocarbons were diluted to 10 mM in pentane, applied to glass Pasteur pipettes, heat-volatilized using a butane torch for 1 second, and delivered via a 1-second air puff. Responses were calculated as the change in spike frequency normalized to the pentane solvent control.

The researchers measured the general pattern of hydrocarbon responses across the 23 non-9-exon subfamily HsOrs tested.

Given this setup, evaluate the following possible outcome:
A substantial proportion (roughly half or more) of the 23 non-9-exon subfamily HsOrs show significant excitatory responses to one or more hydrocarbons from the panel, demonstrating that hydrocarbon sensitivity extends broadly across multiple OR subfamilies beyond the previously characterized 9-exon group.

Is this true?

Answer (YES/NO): YES